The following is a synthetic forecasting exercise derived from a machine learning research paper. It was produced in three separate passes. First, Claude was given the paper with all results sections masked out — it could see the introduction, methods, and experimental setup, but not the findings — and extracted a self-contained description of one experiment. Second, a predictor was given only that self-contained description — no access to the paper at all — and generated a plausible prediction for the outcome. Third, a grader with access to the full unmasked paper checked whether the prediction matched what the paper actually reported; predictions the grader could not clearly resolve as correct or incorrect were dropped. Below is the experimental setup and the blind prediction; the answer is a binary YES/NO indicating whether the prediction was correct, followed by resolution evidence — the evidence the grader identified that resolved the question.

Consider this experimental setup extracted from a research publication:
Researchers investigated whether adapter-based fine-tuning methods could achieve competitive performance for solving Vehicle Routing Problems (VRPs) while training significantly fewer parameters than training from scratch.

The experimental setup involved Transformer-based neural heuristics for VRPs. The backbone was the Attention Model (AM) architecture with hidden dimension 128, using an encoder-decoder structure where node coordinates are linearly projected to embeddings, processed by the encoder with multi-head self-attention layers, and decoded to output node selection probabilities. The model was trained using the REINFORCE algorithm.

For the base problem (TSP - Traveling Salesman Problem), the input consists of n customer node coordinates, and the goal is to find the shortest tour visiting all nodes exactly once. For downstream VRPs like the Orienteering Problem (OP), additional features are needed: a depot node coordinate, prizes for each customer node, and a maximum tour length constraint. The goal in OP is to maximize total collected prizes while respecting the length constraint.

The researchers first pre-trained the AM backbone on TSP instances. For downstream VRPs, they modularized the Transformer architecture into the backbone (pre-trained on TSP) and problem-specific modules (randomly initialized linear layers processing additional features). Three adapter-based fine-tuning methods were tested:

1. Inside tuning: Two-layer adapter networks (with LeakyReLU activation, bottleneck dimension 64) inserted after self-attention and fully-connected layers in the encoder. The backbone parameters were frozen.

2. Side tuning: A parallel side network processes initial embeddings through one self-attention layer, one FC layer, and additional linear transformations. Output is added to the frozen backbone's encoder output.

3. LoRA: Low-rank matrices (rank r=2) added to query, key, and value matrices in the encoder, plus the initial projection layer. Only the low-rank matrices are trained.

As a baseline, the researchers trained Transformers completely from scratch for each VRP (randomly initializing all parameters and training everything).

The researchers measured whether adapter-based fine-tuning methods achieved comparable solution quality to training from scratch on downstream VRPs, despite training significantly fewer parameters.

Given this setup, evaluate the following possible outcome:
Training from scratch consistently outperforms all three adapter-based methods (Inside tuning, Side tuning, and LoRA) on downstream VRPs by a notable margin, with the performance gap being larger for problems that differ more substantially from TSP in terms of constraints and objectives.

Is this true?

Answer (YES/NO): NO